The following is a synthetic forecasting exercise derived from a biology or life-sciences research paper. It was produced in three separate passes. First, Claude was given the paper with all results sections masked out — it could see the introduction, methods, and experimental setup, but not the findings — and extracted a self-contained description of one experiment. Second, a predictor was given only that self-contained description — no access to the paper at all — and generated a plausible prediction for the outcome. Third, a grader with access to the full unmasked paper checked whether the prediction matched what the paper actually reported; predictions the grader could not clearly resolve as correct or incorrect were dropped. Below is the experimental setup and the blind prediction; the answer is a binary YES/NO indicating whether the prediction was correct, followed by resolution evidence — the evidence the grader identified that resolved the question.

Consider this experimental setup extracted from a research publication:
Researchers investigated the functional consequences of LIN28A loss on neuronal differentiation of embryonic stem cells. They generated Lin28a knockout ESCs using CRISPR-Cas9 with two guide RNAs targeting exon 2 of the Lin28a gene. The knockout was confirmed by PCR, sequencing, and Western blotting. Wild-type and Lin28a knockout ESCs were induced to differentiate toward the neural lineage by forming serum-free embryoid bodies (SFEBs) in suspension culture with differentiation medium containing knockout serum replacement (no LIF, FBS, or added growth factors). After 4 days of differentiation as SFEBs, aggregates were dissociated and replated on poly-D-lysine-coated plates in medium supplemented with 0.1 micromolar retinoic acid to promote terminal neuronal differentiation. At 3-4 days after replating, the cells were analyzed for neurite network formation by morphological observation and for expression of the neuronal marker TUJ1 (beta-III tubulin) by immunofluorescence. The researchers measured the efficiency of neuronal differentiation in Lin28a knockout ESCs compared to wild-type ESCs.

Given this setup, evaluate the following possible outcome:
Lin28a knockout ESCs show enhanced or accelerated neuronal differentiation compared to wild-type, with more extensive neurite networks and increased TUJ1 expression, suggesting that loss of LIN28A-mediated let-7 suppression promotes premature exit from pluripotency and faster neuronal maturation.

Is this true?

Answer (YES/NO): NO